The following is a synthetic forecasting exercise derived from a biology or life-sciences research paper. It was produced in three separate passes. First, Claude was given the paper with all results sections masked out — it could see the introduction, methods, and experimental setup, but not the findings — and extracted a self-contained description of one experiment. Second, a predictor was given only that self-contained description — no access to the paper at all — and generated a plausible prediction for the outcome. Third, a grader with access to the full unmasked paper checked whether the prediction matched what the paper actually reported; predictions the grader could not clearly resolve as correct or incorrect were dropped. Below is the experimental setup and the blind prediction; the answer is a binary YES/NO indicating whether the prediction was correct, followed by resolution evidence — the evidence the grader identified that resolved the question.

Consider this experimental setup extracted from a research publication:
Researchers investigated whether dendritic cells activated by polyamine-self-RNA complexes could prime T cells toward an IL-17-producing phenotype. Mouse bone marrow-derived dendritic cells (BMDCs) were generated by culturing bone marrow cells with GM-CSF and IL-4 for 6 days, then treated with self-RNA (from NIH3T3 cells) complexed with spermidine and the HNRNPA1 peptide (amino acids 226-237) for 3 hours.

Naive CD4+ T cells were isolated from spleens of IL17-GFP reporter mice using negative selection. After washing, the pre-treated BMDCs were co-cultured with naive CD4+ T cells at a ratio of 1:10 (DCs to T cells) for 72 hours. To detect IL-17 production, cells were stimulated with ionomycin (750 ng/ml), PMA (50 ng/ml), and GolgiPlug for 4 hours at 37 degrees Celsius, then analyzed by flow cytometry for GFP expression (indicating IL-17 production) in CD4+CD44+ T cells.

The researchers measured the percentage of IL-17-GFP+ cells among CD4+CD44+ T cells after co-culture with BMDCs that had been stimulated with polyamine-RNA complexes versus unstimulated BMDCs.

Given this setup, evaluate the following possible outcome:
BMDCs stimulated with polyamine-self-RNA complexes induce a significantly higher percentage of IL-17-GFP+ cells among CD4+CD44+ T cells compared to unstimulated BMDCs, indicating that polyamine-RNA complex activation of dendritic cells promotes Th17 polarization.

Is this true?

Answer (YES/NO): NO